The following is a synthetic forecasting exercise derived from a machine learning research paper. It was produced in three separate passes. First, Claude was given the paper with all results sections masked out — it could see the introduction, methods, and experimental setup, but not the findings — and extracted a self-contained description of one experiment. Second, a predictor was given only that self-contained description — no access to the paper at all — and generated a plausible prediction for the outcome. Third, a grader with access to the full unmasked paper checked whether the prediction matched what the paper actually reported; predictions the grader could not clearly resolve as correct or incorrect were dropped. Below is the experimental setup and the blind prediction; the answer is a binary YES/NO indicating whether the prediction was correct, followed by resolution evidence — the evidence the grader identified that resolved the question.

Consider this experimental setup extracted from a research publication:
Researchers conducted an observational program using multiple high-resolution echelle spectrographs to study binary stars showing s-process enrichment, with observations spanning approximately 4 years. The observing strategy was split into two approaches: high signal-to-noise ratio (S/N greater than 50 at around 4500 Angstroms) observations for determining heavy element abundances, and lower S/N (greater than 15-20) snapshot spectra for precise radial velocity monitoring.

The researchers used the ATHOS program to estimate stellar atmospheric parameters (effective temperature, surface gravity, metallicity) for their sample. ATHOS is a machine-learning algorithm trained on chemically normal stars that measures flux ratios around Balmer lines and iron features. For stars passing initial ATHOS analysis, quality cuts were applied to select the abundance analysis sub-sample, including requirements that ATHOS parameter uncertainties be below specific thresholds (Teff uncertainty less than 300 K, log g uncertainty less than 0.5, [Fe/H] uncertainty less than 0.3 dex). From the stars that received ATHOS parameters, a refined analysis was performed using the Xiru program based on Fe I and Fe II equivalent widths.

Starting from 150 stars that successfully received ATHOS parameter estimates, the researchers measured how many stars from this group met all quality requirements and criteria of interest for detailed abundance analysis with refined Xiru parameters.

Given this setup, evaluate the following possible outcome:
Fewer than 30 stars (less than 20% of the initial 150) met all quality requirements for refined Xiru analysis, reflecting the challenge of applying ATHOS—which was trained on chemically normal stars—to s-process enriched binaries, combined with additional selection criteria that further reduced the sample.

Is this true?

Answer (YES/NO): YES